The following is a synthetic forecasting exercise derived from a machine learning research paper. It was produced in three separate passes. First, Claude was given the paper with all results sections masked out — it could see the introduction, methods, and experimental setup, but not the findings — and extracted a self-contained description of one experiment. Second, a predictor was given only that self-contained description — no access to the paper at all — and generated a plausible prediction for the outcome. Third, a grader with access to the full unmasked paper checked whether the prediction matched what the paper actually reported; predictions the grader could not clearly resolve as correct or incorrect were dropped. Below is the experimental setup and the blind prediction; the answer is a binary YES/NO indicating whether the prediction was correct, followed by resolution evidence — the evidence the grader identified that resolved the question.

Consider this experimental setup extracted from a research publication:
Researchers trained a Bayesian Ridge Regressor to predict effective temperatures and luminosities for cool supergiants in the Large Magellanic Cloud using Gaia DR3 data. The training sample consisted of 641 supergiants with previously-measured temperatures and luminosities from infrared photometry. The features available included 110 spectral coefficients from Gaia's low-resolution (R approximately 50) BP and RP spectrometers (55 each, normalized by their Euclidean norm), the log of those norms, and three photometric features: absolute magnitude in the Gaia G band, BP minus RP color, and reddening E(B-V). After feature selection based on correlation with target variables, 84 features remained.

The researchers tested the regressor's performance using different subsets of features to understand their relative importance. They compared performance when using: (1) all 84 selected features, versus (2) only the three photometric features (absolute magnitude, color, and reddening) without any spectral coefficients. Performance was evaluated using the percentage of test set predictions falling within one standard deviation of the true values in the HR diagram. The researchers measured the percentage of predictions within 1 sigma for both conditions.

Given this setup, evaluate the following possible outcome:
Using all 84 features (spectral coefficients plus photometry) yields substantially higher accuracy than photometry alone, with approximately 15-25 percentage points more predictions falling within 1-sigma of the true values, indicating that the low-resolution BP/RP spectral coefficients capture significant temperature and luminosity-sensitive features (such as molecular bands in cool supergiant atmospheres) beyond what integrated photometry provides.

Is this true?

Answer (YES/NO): NO